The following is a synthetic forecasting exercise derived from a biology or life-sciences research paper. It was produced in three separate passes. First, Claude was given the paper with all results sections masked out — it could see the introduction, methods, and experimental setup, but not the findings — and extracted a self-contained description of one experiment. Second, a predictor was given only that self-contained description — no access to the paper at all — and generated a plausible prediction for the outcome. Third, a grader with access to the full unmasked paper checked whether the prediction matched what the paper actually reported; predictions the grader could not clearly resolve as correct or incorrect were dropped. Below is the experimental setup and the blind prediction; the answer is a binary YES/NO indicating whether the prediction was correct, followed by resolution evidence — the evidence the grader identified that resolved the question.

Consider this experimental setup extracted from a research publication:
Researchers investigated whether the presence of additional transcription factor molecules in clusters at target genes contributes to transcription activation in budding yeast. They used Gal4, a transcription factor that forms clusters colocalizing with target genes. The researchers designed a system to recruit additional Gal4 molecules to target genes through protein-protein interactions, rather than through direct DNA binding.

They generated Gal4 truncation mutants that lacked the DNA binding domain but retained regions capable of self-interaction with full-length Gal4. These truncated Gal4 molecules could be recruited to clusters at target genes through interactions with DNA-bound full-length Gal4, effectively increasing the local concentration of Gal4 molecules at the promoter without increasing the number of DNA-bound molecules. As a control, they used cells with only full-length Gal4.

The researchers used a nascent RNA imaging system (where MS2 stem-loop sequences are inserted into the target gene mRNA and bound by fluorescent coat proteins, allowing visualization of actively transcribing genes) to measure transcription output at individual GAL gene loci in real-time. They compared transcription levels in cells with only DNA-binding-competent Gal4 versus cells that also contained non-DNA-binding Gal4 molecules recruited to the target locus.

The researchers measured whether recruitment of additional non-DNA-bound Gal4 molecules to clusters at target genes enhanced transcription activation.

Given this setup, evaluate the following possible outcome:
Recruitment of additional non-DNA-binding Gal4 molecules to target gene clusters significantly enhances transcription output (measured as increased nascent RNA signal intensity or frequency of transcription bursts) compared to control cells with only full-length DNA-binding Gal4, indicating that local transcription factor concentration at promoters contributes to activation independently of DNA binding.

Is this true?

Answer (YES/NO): NO